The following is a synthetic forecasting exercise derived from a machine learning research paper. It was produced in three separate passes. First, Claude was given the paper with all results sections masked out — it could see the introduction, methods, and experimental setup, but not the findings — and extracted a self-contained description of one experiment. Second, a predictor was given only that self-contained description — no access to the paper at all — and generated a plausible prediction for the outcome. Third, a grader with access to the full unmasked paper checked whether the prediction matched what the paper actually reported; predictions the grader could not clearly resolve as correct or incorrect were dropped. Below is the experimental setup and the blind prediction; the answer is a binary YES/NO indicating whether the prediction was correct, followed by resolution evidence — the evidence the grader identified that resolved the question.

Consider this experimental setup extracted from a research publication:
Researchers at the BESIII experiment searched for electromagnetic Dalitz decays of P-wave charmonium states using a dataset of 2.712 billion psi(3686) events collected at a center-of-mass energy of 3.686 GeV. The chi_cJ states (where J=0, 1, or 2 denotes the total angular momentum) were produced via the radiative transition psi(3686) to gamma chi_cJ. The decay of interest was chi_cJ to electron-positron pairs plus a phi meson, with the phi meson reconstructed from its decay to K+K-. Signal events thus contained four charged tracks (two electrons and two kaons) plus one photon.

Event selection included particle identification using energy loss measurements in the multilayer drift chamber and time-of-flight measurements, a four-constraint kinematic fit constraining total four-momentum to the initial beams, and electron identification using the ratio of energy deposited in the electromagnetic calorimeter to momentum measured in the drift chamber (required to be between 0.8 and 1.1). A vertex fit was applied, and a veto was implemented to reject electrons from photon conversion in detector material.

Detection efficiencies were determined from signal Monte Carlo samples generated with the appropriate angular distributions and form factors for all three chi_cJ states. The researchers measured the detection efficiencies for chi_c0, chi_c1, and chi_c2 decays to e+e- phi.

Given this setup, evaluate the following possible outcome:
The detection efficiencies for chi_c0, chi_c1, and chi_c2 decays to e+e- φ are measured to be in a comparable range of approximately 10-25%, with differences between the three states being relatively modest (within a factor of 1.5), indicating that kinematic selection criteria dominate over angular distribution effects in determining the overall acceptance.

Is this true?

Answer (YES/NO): YES